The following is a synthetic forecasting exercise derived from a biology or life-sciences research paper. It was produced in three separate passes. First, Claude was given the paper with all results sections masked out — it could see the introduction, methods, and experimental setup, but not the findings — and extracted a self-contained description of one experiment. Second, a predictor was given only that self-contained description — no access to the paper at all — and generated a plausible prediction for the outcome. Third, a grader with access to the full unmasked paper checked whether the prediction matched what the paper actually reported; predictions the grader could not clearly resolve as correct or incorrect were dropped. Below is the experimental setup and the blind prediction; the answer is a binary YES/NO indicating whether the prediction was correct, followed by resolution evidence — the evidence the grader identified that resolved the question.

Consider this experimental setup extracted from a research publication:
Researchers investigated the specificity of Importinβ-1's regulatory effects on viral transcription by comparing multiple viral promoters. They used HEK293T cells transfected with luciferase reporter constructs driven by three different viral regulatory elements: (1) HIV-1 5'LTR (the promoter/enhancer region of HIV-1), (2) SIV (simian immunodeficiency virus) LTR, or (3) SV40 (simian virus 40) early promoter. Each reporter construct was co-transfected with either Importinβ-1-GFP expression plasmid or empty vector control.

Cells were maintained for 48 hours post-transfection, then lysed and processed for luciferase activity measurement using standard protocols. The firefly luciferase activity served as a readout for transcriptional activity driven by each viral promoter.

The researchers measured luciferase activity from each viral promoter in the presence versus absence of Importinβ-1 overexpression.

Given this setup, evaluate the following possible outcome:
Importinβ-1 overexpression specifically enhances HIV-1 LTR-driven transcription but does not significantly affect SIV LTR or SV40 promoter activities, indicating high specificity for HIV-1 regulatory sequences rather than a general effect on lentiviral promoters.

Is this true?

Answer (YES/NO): NO